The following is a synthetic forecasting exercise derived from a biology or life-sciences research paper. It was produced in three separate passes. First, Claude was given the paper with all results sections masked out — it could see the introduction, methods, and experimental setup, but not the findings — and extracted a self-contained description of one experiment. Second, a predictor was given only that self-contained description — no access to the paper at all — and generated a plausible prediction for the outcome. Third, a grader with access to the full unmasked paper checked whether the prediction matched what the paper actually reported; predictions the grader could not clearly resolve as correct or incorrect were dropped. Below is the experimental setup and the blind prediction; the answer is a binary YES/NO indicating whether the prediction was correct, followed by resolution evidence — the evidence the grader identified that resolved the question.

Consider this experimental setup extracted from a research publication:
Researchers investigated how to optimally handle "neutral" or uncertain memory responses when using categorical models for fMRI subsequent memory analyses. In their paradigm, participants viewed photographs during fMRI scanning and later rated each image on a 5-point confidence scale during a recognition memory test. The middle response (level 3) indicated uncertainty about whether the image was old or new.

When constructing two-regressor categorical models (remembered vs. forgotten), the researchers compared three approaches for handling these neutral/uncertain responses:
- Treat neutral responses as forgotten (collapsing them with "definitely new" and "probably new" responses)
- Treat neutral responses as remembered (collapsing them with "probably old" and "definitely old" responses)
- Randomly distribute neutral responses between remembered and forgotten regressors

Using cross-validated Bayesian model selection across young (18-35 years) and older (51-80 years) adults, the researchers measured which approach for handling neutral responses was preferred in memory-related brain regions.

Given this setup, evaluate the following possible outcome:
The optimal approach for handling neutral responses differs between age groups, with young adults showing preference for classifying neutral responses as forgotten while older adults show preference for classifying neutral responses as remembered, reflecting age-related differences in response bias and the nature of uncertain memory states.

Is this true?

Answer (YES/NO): NO